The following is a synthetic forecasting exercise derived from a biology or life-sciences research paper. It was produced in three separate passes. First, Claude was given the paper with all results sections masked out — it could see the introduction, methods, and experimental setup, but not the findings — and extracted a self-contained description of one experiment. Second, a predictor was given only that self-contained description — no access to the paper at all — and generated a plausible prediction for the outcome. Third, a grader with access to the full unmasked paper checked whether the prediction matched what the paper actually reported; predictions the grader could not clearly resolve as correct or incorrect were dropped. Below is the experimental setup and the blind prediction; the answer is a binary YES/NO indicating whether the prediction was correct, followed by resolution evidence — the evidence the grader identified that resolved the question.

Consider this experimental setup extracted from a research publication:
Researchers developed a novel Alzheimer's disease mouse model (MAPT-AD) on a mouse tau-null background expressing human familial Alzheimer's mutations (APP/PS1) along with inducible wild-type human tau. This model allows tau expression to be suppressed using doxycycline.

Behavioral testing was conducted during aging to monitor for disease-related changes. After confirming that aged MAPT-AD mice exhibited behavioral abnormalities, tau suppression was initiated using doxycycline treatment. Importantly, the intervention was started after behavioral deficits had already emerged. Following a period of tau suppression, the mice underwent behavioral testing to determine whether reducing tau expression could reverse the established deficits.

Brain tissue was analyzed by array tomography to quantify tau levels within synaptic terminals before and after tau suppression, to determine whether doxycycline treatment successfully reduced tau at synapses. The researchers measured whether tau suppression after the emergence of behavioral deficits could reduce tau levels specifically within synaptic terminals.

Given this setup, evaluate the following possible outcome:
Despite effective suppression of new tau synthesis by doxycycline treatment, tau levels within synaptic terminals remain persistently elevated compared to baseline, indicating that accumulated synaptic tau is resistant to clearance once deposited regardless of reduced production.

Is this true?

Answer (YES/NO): NO